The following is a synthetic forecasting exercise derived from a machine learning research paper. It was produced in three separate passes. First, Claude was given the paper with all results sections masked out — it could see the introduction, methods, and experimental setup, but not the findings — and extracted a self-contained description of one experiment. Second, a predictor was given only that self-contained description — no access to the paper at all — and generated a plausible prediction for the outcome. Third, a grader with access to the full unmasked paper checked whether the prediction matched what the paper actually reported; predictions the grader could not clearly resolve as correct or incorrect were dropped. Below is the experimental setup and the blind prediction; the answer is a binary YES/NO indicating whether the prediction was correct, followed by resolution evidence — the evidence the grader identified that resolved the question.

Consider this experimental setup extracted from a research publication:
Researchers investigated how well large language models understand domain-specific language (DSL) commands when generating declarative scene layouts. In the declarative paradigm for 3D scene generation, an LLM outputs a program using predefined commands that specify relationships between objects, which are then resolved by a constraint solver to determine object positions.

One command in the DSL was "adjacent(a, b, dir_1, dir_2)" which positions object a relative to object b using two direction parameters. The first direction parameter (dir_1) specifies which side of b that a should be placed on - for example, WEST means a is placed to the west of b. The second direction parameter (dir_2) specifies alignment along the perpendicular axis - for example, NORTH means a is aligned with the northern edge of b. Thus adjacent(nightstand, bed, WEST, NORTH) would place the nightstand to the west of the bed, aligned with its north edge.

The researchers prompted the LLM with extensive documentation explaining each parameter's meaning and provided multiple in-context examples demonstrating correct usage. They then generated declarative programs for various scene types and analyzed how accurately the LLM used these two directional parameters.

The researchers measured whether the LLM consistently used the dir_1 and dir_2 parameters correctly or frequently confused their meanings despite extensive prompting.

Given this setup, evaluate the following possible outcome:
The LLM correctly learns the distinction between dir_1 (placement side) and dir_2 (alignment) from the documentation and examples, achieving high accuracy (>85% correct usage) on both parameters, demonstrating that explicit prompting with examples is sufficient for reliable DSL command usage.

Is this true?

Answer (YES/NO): NO